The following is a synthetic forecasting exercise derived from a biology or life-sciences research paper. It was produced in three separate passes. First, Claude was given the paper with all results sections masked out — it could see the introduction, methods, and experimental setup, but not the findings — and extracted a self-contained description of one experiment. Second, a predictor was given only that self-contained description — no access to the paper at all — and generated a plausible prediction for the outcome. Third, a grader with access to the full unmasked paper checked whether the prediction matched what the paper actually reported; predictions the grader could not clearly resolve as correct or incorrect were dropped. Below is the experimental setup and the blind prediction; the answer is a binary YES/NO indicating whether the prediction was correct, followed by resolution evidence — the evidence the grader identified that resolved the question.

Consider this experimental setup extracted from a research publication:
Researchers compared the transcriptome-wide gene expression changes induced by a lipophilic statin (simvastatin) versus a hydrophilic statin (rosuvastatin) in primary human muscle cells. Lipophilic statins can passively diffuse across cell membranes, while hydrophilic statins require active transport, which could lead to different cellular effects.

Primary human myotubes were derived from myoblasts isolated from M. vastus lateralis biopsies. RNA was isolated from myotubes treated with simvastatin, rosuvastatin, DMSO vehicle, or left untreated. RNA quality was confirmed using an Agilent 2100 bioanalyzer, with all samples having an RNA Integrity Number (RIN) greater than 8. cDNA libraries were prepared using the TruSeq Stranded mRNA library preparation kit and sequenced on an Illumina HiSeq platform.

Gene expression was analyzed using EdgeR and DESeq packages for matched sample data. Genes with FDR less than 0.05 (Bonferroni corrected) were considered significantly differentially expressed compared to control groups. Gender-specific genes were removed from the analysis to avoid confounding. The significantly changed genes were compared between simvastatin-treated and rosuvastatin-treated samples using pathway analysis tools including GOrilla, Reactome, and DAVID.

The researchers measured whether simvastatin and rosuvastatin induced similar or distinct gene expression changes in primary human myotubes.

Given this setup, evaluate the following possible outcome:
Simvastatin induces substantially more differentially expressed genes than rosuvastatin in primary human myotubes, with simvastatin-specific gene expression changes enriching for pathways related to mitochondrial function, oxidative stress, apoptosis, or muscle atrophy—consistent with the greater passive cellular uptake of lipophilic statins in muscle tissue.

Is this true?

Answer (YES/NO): NO